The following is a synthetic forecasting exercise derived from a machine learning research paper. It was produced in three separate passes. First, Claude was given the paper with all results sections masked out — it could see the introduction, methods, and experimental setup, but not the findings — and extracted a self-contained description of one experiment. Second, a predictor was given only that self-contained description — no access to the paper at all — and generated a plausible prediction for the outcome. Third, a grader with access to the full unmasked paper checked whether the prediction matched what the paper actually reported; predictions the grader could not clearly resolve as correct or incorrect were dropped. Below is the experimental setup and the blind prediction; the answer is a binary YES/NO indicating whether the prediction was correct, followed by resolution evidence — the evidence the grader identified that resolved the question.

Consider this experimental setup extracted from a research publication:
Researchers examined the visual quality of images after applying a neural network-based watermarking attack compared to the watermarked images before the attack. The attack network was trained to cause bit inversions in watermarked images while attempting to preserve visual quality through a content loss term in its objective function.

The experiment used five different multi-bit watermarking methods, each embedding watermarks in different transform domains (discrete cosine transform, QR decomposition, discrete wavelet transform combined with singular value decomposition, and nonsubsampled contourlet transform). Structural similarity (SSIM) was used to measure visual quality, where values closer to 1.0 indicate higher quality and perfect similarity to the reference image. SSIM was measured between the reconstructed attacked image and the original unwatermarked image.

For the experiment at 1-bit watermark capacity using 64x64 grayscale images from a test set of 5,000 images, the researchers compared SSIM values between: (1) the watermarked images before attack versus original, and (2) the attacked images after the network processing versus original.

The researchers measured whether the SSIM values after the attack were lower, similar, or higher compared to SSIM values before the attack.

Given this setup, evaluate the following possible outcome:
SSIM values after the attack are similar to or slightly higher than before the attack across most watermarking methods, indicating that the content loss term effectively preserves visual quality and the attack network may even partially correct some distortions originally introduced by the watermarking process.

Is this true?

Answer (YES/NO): NO